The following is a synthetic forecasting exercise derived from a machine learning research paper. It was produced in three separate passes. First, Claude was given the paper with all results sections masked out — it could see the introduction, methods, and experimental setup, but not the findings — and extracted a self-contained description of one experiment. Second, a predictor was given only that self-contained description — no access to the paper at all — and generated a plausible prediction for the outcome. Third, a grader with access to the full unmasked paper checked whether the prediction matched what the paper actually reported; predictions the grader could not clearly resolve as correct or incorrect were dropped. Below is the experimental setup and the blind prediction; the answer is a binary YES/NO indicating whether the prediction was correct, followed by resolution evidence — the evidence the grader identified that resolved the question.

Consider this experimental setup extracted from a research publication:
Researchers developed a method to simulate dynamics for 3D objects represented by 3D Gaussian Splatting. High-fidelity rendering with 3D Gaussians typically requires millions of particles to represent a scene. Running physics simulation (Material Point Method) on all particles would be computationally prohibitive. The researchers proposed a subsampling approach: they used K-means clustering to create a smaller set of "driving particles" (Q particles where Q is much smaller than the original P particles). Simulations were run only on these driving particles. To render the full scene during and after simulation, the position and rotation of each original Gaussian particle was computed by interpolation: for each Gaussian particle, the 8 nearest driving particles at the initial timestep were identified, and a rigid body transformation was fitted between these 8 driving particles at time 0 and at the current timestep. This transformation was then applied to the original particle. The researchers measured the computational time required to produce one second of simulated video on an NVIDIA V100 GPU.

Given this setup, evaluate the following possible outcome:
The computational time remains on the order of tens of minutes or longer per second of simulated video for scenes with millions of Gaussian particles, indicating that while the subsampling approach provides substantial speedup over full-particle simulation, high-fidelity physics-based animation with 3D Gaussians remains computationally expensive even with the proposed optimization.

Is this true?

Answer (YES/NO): NO